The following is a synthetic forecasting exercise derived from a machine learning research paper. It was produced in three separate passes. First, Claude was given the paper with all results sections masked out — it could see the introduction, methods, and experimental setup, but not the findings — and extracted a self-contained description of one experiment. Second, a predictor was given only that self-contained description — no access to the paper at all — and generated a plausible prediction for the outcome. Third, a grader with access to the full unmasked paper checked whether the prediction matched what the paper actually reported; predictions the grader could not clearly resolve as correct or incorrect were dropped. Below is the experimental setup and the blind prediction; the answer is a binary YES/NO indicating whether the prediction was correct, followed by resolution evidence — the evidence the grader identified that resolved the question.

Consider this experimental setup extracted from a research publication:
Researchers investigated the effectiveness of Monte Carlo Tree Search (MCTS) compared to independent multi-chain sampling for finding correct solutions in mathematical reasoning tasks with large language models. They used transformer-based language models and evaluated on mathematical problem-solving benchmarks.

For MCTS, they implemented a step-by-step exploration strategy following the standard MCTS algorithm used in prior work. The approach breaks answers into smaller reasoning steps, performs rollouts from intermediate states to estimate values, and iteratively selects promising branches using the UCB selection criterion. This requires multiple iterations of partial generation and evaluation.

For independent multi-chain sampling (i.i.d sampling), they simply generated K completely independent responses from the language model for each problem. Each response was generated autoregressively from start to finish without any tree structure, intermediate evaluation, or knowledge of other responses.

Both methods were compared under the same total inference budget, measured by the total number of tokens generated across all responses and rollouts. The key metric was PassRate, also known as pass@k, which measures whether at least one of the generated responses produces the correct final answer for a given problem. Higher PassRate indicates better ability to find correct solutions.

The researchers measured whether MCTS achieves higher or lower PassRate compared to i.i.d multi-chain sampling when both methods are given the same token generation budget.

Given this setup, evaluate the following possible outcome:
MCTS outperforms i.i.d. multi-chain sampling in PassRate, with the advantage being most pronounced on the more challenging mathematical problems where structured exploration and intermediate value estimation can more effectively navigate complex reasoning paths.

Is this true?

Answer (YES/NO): NO